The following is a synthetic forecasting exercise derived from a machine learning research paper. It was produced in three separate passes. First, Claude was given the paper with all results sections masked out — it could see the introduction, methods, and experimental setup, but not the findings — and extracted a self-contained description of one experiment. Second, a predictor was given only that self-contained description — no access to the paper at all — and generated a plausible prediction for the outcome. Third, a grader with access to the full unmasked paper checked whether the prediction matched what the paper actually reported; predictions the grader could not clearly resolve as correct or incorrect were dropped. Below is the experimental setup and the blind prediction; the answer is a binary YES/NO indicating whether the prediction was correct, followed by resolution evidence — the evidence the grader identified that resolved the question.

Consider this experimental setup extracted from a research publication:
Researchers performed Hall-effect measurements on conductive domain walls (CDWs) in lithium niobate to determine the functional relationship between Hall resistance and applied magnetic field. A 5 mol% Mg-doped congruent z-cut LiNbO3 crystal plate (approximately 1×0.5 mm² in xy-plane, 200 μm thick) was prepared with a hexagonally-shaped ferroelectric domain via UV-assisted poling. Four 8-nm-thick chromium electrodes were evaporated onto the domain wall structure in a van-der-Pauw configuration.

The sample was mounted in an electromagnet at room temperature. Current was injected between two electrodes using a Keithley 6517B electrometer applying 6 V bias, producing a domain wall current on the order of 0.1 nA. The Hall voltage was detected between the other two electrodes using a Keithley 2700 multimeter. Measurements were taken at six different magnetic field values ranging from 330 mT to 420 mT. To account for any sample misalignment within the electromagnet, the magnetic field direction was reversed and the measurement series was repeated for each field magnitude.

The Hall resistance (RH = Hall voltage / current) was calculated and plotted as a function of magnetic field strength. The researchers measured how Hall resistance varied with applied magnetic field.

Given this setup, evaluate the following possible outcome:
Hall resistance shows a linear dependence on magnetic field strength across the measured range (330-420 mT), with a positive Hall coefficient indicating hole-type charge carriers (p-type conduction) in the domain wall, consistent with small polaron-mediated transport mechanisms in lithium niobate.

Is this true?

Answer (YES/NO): NO